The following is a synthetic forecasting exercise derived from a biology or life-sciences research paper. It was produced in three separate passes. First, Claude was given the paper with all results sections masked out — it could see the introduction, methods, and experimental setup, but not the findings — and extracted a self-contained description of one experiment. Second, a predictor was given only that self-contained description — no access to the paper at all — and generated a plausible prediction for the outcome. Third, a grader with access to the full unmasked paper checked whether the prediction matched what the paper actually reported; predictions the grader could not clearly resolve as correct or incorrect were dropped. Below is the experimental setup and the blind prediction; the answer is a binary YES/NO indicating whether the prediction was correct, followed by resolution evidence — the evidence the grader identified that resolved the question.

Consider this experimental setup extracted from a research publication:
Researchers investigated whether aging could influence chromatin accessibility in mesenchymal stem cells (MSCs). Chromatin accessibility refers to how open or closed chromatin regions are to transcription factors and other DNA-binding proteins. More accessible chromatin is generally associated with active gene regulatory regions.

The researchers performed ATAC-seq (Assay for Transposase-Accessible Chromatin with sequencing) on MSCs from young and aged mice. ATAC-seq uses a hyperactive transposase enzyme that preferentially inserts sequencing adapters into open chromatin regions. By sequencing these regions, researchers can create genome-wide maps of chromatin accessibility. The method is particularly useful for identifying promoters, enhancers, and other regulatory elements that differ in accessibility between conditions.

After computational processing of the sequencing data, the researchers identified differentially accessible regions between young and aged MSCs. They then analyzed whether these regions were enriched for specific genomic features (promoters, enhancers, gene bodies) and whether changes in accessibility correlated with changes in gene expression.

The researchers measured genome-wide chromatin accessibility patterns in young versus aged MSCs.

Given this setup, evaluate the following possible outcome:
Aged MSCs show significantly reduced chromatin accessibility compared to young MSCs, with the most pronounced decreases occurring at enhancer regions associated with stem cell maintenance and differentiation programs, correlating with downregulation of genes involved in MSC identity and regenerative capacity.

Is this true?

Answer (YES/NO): NO